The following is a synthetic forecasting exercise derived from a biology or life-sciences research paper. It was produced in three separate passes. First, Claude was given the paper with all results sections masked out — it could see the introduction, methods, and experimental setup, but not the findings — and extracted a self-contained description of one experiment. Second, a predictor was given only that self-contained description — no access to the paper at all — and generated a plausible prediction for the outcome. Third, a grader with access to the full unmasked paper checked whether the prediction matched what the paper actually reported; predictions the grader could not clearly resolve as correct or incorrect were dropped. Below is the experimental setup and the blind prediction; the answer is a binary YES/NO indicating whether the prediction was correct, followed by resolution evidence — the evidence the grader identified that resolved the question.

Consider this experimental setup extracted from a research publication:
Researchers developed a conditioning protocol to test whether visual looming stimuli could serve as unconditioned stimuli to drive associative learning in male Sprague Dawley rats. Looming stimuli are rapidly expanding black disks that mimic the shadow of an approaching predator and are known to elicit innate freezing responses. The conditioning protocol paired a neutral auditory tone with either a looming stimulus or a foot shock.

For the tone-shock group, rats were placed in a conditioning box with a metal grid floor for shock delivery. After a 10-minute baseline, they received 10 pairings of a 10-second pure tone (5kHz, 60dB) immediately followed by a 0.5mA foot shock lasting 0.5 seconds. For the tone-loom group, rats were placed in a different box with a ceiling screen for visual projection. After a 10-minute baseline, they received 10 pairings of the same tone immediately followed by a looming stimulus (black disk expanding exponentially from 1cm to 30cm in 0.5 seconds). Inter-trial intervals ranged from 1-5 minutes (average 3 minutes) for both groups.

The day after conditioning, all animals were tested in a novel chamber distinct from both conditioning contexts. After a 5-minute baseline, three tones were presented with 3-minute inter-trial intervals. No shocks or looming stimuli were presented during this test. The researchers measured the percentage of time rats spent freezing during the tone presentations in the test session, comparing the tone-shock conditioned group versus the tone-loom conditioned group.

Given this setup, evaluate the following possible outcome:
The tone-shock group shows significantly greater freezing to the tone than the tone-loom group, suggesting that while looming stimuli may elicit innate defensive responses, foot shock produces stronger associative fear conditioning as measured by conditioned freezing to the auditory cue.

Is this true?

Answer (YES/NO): YES